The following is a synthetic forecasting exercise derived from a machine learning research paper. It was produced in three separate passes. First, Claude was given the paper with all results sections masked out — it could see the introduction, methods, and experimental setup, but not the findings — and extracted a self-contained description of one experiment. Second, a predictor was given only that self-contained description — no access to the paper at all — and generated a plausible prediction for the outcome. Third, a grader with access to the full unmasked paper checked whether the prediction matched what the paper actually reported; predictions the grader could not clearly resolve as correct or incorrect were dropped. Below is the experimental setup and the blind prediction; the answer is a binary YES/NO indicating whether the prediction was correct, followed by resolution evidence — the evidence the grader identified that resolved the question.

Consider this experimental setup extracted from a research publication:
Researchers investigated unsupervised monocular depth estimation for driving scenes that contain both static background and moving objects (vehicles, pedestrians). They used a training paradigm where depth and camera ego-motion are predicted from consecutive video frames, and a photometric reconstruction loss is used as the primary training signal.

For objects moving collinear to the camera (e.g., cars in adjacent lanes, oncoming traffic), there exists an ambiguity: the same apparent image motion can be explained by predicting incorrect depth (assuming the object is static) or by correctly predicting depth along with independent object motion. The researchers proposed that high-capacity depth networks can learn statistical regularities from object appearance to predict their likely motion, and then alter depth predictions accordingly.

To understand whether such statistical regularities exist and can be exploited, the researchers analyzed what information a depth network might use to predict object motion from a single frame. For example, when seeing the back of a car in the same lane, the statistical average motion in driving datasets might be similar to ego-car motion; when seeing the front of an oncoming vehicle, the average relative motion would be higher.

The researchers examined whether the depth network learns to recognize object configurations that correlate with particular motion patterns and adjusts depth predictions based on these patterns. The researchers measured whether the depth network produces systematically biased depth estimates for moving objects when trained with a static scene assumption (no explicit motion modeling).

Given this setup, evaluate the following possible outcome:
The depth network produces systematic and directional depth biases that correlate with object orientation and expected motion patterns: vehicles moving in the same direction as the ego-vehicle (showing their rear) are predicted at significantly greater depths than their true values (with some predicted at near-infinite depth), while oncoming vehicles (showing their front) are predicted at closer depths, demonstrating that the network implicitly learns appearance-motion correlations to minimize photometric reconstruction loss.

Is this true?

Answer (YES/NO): YES